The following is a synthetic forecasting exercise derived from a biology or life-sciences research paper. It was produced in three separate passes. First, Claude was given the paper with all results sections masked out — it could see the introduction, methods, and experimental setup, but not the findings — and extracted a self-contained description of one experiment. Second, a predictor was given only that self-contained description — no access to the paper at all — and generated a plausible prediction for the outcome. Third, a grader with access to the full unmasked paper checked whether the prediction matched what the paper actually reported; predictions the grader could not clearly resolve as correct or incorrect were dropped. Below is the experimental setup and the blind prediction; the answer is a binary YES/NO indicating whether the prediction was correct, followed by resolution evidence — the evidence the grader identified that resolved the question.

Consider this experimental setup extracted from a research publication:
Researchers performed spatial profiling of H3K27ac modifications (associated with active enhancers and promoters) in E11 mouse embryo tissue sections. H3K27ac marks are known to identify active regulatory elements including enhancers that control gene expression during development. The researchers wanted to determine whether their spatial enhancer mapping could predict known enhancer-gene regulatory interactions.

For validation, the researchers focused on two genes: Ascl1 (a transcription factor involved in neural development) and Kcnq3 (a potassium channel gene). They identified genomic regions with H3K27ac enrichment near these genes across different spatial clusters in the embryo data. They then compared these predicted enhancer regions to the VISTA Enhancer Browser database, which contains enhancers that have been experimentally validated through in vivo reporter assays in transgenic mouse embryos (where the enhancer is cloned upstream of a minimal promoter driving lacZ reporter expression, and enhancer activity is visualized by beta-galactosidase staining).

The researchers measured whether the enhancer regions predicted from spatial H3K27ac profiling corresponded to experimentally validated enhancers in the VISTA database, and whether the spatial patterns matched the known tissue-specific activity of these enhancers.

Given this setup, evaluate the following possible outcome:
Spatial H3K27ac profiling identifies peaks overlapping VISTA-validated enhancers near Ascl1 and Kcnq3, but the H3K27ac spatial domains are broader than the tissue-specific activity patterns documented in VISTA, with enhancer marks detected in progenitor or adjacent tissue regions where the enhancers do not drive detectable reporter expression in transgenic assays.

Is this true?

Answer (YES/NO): NO